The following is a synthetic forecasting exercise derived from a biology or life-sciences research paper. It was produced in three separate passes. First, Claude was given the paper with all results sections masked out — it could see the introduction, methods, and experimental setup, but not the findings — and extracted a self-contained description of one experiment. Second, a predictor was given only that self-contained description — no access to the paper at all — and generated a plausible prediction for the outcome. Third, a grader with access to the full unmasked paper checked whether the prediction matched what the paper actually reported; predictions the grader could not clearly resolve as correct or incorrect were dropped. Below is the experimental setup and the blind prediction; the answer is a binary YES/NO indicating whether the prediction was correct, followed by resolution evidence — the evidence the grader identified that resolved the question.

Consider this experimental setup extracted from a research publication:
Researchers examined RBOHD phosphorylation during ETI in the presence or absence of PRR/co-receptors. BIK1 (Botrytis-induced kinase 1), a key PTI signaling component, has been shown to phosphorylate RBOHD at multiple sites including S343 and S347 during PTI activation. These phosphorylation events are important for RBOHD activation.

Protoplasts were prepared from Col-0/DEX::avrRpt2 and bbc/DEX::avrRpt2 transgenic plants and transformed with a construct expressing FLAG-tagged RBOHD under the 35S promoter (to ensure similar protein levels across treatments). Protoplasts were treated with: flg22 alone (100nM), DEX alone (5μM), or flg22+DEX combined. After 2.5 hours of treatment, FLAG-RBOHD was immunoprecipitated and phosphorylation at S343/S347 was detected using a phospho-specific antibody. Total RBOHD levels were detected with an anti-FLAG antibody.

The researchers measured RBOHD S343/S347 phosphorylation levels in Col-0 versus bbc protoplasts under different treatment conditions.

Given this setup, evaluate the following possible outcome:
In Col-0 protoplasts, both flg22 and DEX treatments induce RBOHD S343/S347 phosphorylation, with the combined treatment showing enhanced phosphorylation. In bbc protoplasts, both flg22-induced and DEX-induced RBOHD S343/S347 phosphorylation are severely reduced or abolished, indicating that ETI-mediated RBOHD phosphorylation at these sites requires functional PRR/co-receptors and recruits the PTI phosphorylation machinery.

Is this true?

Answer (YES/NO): NO